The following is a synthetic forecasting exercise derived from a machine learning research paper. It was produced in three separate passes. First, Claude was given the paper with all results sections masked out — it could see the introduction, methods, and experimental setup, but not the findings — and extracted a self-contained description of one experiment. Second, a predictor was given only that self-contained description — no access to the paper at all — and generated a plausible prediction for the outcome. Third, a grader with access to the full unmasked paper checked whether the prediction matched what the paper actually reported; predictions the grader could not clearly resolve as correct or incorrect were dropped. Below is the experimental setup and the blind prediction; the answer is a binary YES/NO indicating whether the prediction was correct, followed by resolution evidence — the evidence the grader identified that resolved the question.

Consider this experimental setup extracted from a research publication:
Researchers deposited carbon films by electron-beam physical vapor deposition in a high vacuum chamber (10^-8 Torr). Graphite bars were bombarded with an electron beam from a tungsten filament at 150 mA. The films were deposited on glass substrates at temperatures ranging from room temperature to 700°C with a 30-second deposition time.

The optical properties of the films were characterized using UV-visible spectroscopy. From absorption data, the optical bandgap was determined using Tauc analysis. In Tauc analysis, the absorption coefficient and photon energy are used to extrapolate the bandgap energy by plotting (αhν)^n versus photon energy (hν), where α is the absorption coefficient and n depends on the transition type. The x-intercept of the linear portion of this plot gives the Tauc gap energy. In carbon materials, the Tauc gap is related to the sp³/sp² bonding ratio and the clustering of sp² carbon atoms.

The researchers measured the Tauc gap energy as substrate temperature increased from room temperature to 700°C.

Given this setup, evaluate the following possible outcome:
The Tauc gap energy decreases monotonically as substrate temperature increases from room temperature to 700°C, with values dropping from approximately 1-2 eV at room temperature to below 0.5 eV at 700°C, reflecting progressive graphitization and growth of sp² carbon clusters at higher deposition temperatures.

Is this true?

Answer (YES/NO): NO